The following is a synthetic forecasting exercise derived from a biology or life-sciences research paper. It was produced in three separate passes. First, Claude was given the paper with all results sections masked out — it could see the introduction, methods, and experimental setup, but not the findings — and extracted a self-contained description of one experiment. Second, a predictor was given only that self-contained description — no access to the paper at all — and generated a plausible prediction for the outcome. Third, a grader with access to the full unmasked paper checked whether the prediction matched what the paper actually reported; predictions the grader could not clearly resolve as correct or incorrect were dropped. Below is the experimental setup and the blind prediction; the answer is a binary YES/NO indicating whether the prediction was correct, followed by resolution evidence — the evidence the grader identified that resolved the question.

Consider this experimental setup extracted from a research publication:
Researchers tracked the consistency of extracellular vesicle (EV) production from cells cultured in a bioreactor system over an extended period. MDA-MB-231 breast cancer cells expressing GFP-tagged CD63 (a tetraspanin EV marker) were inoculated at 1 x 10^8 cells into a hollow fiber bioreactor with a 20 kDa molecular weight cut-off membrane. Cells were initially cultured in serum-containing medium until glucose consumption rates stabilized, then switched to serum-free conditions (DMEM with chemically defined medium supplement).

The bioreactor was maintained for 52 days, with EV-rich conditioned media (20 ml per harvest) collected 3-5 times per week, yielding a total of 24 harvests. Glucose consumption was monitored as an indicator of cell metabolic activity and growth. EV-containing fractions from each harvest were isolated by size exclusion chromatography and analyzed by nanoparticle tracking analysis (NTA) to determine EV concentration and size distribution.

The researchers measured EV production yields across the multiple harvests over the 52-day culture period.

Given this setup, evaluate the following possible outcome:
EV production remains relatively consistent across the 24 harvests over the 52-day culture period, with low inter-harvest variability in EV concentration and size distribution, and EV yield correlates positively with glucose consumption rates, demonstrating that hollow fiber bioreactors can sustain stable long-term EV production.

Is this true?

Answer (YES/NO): NO